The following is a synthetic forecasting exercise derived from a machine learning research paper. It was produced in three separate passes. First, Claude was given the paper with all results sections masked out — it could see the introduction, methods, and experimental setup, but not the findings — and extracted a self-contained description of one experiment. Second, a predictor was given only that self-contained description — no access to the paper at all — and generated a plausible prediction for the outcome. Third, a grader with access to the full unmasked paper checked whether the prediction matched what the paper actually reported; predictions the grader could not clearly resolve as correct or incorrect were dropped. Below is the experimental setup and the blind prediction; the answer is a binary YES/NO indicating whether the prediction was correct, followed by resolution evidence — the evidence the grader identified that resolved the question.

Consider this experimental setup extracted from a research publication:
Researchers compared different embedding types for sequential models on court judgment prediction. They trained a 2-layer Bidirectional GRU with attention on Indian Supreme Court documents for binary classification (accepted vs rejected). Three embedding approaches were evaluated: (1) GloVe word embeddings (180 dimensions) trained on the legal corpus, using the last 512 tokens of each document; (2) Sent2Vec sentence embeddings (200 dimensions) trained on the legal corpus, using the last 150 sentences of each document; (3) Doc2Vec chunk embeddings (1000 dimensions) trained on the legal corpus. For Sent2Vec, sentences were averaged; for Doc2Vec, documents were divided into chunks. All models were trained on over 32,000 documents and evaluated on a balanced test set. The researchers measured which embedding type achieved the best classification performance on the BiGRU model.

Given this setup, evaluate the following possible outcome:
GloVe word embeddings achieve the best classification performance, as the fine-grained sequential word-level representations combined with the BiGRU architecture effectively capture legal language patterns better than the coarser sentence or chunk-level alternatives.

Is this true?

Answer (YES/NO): YES